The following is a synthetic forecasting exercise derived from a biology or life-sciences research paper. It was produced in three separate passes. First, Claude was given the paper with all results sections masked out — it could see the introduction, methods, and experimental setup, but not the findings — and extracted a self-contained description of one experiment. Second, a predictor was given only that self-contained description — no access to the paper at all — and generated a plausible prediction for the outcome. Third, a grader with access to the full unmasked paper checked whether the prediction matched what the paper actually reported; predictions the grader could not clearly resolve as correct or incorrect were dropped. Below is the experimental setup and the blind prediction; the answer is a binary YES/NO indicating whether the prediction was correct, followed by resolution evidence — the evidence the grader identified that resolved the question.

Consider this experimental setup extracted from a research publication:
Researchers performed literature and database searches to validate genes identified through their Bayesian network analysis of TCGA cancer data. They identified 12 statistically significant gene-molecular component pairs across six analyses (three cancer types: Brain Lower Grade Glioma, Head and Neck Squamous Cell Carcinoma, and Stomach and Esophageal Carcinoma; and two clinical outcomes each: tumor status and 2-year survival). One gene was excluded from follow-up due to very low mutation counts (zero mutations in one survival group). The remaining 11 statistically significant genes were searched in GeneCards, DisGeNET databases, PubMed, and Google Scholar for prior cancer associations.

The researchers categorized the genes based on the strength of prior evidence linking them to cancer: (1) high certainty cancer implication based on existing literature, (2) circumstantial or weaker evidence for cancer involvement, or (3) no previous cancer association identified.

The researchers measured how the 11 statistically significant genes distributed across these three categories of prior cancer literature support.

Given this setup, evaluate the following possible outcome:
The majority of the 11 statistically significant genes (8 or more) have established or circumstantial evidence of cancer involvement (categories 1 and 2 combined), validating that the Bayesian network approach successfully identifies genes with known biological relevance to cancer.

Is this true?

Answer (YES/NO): YES